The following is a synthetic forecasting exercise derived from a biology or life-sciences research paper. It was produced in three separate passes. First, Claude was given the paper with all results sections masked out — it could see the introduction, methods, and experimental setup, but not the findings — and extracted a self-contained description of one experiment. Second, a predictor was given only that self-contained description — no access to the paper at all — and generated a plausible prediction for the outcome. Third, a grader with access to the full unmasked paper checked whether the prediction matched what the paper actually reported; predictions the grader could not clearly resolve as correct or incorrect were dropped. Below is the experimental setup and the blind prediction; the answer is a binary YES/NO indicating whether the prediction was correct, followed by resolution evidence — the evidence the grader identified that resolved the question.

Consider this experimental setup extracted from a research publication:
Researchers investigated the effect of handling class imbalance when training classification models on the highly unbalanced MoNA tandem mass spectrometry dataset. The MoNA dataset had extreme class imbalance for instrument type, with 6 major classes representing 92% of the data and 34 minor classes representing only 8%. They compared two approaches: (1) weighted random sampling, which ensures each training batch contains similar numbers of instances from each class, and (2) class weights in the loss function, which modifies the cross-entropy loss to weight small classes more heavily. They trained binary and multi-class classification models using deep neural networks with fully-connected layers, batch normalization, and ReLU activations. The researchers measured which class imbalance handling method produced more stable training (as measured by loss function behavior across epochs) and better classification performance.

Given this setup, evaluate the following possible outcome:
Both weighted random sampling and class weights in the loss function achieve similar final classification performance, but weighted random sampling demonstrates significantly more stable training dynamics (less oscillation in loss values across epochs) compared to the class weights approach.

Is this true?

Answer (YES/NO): NO